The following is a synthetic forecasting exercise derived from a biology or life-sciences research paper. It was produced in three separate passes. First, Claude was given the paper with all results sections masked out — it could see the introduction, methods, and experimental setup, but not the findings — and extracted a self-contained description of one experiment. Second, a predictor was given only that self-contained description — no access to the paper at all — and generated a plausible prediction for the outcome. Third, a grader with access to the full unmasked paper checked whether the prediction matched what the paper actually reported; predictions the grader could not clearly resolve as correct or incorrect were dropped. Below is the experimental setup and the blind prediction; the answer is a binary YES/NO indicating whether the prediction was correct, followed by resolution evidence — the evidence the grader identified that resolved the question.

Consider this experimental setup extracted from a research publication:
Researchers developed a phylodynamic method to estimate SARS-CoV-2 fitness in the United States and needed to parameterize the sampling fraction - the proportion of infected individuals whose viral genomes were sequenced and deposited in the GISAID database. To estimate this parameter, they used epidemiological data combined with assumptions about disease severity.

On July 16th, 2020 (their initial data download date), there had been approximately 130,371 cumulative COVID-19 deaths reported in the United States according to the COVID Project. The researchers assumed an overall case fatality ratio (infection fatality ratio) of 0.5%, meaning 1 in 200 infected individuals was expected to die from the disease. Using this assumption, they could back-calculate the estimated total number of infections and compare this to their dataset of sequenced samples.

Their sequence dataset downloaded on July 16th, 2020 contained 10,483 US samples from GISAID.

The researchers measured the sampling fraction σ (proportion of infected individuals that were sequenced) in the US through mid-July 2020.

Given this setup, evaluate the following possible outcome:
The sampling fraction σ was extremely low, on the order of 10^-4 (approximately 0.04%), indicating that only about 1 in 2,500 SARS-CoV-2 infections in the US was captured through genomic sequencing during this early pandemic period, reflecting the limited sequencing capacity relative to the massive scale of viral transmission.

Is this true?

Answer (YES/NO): YES